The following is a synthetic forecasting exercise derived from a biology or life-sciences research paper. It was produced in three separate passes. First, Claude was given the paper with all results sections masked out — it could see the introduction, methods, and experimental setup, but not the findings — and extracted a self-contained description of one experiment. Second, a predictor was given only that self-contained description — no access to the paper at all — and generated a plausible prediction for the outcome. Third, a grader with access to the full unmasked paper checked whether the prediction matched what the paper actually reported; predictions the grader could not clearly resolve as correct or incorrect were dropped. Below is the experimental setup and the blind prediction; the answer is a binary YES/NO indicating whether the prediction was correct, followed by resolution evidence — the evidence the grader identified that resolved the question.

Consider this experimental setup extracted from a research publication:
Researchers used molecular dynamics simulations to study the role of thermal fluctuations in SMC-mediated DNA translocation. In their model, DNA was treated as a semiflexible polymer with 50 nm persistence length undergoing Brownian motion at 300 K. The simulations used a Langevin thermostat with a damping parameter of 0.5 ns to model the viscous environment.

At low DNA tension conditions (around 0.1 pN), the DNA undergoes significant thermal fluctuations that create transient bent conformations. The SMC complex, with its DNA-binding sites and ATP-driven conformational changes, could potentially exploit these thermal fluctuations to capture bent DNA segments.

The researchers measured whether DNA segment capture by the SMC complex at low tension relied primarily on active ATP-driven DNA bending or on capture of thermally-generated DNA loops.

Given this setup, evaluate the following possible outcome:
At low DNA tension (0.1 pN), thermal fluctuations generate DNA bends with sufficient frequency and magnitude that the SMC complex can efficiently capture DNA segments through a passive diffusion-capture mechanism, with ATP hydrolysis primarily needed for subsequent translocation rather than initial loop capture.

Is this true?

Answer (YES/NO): NO